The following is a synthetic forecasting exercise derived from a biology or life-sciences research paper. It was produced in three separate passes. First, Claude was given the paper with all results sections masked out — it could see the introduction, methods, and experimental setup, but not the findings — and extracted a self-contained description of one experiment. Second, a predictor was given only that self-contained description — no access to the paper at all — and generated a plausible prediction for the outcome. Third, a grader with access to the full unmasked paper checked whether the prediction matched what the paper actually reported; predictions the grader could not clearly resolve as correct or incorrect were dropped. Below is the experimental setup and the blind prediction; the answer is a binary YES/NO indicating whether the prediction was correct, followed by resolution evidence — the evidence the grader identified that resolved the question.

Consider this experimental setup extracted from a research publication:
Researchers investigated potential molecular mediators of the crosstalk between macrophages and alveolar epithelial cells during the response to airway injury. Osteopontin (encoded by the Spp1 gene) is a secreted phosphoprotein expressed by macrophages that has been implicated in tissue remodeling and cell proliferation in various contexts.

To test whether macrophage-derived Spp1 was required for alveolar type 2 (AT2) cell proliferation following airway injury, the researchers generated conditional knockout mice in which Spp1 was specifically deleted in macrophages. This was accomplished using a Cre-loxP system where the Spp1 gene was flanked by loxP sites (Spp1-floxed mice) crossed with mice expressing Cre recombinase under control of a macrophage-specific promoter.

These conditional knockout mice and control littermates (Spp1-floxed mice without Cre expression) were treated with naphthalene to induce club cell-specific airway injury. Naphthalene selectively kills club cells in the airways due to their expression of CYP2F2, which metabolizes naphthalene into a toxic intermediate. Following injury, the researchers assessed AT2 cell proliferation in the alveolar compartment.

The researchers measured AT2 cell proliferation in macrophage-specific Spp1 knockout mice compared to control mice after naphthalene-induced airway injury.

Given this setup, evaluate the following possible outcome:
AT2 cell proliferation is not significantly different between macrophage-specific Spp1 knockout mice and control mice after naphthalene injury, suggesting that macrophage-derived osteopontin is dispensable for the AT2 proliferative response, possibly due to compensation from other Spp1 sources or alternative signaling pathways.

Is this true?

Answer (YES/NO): YES